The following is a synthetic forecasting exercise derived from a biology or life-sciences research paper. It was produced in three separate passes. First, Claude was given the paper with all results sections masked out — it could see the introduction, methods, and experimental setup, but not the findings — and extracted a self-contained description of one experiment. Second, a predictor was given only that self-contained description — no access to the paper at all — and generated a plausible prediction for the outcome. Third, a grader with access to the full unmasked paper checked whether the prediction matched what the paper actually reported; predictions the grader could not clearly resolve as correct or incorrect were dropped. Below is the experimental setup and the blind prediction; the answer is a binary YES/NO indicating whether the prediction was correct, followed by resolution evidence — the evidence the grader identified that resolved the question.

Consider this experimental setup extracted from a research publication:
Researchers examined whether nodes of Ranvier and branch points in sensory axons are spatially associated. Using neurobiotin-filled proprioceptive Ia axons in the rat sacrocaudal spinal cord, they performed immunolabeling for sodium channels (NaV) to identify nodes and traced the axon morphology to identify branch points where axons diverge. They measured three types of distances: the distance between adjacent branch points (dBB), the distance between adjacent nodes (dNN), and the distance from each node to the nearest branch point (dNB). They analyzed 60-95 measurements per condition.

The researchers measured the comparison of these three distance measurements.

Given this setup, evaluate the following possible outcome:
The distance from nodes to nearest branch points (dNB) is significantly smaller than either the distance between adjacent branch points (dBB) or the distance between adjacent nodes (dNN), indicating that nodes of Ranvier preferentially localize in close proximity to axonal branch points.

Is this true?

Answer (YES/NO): YES